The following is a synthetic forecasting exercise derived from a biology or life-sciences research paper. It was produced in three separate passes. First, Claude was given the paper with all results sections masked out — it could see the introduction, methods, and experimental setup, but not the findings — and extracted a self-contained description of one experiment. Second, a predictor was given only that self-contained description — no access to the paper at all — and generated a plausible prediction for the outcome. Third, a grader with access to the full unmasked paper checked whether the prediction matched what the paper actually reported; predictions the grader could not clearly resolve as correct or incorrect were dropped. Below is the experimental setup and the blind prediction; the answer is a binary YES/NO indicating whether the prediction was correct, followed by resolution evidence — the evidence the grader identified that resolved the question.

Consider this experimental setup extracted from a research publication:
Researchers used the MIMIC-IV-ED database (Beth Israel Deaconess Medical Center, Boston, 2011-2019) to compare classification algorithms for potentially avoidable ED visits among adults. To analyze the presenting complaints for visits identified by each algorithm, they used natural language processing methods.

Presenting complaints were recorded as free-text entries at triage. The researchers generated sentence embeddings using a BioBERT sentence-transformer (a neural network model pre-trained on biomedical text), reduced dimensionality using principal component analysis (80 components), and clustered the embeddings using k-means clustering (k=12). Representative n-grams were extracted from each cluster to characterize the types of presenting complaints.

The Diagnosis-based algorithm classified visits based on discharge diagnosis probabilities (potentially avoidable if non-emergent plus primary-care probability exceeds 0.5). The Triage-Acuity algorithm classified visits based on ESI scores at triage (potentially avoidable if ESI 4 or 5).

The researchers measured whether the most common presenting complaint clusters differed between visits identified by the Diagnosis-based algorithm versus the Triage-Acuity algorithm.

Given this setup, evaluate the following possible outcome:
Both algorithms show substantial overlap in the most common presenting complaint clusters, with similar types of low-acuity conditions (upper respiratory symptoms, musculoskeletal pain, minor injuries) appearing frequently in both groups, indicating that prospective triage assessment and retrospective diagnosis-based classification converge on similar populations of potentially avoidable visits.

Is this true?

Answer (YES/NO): NO